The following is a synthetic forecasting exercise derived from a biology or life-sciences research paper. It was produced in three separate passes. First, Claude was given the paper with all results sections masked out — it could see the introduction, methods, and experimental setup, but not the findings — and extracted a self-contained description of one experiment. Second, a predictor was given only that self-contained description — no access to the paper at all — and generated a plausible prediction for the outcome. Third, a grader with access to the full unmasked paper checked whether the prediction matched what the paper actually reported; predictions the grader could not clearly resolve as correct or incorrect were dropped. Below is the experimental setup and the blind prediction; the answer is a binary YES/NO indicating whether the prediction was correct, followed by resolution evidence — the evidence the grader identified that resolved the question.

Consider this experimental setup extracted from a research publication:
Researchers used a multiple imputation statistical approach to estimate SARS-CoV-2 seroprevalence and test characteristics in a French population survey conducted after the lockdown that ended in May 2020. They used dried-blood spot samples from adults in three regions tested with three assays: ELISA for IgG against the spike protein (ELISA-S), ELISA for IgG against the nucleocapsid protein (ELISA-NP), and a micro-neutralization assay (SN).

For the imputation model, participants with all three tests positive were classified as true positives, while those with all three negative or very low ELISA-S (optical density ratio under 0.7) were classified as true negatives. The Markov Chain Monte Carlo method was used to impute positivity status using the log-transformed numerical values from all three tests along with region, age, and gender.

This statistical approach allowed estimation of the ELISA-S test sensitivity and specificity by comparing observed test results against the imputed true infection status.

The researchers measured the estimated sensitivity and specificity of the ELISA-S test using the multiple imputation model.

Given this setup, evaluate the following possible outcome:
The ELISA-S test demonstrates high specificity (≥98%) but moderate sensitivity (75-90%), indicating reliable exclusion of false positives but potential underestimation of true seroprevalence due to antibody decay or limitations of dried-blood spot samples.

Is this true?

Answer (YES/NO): NO